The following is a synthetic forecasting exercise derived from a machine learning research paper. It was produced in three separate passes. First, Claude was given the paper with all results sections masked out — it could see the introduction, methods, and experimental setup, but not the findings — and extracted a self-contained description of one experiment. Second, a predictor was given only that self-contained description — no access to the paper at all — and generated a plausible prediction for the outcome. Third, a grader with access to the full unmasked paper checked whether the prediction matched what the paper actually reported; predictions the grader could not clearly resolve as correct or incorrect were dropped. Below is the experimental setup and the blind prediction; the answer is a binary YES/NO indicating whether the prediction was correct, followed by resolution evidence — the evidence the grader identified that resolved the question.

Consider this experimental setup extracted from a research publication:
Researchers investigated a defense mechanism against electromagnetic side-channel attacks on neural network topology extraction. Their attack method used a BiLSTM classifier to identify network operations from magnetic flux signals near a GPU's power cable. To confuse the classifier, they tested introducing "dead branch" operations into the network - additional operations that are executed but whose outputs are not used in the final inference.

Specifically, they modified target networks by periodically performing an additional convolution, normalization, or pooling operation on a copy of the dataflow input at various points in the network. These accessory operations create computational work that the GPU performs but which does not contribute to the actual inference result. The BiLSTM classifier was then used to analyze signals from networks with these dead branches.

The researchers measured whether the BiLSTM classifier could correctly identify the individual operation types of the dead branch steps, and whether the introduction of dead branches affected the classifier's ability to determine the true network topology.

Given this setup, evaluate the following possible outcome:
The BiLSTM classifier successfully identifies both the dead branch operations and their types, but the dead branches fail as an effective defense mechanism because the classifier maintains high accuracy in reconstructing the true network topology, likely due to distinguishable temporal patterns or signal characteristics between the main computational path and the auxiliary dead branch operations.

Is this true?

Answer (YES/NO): NO